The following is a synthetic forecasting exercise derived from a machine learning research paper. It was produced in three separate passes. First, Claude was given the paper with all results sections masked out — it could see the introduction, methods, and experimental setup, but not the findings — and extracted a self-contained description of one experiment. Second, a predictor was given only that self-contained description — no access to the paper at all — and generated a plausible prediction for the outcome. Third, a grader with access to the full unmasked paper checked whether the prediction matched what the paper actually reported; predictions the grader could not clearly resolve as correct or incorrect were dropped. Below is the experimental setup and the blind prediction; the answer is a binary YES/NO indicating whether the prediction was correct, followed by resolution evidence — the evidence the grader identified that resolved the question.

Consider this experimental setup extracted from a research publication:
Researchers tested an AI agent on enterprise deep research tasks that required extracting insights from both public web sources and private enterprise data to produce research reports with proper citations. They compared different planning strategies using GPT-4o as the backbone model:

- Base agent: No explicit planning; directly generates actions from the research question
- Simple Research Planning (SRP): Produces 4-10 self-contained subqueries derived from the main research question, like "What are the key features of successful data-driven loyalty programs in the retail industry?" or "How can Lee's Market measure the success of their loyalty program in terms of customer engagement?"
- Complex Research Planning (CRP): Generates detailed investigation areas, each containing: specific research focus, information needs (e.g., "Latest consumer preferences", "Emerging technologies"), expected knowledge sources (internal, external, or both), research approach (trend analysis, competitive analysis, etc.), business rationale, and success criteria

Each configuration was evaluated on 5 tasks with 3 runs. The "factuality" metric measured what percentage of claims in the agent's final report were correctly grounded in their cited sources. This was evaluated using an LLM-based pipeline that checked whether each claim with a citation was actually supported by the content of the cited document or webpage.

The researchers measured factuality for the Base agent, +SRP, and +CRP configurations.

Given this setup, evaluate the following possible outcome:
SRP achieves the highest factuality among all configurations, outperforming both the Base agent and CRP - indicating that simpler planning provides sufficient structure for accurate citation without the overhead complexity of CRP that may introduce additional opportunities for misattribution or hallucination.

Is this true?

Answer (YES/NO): YES